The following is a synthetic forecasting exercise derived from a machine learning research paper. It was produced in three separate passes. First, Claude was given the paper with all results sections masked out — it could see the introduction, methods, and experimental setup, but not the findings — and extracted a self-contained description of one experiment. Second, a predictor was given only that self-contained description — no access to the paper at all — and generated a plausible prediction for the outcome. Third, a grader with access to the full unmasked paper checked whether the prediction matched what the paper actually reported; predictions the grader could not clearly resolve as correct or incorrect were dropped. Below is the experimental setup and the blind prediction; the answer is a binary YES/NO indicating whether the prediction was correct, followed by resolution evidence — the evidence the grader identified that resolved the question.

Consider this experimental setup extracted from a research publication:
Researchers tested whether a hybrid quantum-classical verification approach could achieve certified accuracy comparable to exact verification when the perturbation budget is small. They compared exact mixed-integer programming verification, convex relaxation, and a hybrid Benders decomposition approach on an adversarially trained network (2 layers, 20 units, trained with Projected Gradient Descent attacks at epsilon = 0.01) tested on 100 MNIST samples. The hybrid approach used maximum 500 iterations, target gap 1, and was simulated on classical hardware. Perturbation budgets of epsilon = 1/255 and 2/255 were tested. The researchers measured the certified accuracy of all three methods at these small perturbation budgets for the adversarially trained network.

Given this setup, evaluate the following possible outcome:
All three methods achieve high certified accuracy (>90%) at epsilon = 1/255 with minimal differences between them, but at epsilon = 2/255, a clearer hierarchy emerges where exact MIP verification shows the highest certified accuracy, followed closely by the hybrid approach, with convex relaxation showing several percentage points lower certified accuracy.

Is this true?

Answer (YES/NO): NO